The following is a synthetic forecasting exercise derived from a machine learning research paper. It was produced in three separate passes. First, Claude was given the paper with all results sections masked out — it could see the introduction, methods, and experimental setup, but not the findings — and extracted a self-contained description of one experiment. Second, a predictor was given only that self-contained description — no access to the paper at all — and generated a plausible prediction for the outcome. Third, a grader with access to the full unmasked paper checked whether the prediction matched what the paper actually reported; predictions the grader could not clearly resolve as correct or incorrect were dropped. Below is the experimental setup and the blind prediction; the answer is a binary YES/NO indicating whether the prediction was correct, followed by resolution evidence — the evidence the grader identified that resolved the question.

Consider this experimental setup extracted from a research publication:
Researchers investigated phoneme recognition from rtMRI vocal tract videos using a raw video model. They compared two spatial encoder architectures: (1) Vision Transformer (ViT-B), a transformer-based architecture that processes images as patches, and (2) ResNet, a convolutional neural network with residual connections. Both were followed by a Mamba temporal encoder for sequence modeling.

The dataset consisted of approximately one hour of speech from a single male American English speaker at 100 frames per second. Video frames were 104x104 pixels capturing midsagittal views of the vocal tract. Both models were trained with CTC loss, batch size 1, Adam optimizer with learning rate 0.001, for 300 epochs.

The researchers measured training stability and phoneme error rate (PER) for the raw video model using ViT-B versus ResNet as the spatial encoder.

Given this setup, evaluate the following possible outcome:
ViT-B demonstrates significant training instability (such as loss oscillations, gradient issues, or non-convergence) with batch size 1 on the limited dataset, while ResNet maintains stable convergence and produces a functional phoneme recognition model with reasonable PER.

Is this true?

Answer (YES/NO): YES